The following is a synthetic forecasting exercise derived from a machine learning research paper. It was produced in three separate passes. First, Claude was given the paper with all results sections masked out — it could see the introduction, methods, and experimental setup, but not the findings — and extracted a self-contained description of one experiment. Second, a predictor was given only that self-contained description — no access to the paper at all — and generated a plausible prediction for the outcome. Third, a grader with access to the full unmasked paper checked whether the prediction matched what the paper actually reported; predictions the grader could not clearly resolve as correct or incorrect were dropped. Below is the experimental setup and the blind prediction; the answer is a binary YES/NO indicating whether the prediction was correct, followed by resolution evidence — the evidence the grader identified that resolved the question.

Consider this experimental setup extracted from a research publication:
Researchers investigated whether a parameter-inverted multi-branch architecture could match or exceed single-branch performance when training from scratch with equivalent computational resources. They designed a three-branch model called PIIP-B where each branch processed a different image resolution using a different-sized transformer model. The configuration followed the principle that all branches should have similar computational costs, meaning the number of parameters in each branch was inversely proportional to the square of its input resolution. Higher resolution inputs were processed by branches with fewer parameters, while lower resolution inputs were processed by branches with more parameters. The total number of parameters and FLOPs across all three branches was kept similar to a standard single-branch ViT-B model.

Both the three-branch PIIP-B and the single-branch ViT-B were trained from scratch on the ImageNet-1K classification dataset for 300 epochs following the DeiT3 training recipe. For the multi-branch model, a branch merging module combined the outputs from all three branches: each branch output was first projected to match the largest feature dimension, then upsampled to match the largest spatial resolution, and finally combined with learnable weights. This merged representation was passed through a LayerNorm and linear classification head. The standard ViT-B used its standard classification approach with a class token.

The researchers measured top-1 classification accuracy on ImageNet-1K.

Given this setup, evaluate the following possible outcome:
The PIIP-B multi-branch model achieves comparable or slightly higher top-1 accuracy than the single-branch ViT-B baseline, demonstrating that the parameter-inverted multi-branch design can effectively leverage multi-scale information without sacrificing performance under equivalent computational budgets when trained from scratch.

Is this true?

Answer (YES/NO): YES